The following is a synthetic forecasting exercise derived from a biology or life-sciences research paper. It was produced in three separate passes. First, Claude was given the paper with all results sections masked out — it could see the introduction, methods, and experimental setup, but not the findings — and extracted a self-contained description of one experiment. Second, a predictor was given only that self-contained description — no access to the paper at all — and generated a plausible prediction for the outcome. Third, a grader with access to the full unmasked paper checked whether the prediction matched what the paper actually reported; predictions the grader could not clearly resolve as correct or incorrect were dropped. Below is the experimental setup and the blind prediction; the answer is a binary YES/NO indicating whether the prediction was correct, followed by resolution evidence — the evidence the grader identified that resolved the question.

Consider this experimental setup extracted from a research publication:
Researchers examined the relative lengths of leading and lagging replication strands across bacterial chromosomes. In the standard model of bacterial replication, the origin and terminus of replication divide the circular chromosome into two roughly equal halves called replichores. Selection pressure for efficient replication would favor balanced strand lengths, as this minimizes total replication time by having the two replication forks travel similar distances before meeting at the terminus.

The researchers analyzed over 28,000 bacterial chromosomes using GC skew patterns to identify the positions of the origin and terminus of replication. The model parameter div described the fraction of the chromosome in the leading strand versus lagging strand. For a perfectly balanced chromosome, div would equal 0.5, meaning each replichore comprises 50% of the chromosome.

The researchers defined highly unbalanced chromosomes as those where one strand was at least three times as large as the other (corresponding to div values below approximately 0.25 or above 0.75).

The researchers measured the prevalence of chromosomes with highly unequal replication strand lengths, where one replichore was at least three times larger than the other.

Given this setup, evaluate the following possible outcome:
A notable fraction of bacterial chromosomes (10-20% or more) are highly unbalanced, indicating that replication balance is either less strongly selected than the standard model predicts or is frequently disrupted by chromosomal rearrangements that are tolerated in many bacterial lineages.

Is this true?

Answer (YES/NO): NO